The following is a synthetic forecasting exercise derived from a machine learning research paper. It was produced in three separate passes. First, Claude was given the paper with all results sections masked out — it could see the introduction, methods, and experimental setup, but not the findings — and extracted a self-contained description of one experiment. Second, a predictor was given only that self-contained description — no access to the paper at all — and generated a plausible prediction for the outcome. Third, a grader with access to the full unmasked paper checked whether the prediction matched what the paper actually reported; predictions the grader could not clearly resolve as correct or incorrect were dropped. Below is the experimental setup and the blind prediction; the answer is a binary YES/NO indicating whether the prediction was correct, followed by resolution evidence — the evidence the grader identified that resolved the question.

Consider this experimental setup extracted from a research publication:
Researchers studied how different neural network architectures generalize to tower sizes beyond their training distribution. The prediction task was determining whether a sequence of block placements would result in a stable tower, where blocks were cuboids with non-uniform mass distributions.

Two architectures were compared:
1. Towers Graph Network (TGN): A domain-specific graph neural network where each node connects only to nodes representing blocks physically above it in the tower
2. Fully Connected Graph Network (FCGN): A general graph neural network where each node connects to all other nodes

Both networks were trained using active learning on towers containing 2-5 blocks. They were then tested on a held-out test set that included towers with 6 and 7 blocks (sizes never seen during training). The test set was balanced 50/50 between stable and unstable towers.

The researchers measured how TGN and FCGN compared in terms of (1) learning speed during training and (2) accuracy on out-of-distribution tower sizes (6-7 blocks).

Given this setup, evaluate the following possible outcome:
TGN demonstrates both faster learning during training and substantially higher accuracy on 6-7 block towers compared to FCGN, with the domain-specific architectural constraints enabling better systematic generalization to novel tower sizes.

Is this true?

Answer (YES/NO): NO